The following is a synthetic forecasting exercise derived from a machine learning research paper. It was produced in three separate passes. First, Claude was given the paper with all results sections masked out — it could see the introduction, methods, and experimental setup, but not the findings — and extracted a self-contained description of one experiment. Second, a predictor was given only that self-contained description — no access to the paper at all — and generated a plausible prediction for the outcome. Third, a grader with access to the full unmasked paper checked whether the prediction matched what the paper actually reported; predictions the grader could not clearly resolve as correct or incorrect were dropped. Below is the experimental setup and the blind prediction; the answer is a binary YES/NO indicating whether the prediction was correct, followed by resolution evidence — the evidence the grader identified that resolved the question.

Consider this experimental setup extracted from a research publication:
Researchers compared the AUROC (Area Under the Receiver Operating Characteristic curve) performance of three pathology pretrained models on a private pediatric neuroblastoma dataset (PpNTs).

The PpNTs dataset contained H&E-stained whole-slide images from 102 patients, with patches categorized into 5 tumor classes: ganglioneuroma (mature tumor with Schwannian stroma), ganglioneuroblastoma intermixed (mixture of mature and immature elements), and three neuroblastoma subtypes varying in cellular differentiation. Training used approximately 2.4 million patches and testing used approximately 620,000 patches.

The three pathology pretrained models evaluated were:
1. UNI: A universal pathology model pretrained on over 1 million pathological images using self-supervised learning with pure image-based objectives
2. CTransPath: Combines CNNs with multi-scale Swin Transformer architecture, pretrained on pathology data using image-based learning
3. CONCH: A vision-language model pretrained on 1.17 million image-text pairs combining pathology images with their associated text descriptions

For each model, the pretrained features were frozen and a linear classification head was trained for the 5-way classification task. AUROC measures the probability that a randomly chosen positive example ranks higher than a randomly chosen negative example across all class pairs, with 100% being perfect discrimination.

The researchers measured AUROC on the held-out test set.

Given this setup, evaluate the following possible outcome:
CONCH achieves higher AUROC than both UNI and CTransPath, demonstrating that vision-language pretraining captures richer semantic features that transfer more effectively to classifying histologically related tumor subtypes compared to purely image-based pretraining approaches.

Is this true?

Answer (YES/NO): NO